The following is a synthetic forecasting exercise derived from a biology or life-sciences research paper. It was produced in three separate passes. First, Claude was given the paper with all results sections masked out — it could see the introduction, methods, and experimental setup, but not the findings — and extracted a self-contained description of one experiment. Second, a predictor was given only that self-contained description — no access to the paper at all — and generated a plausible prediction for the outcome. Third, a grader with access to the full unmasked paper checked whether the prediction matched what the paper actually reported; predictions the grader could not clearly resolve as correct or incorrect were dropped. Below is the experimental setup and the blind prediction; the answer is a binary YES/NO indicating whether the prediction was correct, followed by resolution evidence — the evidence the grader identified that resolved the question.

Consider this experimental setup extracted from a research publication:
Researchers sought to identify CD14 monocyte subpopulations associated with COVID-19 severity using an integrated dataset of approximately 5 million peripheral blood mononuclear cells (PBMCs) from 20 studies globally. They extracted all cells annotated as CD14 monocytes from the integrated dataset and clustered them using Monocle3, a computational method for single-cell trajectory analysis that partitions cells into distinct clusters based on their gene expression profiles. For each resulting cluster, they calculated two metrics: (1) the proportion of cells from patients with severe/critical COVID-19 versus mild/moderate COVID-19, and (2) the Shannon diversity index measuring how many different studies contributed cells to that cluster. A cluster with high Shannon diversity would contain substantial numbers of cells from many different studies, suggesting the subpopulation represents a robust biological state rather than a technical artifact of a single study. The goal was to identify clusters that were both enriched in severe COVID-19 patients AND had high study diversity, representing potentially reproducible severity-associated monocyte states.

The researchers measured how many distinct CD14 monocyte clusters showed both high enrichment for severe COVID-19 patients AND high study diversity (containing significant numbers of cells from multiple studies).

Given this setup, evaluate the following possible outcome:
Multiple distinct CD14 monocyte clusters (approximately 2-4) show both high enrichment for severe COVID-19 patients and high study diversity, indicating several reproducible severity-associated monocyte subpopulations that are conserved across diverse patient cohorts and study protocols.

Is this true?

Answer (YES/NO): NO